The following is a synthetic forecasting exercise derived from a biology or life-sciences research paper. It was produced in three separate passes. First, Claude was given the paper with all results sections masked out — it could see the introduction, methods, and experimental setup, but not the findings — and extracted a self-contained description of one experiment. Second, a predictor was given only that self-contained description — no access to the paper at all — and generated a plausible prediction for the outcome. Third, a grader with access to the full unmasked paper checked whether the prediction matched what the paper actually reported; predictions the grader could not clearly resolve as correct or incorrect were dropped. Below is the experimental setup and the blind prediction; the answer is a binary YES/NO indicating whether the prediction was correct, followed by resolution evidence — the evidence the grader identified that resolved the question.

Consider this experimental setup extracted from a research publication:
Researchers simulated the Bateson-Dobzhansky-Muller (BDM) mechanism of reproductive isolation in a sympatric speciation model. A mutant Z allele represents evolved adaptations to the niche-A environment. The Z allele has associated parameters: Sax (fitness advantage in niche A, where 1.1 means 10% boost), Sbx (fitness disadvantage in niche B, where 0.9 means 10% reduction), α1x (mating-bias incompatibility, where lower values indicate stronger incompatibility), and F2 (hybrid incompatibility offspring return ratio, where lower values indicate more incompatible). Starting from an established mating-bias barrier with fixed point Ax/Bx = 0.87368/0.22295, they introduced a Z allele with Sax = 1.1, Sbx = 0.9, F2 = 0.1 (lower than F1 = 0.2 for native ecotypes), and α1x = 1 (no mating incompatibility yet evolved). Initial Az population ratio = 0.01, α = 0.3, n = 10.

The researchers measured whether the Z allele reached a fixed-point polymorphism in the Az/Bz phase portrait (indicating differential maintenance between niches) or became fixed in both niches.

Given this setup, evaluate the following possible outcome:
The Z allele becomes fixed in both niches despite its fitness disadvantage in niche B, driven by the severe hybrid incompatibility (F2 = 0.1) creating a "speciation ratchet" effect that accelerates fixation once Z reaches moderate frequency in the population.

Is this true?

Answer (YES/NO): YES